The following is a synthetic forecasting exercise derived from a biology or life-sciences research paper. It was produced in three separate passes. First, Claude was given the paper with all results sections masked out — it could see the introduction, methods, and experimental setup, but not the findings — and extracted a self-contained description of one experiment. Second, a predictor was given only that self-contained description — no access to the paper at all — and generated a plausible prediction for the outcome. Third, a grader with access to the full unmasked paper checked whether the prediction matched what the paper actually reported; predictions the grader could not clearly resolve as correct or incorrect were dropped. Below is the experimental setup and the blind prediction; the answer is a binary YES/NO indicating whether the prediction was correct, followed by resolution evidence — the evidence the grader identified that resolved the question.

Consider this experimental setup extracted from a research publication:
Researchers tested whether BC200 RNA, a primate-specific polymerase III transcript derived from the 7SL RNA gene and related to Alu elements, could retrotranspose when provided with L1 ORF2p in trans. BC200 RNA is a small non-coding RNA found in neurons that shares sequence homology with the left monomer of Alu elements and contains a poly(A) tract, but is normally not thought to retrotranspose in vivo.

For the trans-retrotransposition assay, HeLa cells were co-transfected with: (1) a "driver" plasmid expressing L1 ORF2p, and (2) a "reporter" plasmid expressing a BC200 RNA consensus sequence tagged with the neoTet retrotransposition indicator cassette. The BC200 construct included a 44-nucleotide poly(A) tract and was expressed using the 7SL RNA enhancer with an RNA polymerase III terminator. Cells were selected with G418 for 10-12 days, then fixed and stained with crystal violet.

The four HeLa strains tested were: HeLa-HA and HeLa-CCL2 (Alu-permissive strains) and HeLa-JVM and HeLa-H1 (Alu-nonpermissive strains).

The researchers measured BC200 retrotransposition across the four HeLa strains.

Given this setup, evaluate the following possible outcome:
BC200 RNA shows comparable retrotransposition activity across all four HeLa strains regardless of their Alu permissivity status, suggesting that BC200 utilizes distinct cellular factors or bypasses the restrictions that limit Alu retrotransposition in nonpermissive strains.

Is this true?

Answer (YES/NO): NO